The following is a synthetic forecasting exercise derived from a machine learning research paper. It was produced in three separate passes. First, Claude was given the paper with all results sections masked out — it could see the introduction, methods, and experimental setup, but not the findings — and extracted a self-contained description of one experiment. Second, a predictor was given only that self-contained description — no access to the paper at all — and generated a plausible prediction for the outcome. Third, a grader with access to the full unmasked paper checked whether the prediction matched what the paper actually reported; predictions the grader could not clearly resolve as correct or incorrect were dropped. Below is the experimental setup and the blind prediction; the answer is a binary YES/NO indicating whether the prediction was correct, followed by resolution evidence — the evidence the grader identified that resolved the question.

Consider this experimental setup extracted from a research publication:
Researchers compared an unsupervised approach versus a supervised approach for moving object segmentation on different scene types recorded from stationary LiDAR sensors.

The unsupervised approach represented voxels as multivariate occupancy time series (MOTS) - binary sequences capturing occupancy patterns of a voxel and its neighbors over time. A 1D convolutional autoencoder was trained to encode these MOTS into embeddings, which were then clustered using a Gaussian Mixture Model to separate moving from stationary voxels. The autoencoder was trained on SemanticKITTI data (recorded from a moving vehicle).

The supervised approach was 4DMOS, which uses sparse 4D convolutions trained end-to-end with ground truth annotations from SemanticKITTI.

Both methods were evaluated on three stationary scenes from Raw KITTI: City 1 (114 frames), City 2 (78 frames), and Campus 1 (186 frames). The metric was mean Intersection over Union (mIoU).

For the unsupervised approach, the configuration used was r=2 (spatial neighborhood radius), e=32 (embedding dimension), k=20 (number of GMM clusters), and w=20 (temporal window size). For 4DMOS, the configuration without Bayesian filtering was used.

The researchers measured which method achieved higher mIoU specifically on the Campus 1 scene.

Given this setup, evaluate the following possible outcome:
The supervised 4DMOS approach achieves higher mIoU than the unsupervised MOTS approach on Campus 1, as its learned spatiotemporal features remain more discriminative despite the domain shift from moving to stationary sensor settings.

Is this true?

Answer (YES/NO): YES